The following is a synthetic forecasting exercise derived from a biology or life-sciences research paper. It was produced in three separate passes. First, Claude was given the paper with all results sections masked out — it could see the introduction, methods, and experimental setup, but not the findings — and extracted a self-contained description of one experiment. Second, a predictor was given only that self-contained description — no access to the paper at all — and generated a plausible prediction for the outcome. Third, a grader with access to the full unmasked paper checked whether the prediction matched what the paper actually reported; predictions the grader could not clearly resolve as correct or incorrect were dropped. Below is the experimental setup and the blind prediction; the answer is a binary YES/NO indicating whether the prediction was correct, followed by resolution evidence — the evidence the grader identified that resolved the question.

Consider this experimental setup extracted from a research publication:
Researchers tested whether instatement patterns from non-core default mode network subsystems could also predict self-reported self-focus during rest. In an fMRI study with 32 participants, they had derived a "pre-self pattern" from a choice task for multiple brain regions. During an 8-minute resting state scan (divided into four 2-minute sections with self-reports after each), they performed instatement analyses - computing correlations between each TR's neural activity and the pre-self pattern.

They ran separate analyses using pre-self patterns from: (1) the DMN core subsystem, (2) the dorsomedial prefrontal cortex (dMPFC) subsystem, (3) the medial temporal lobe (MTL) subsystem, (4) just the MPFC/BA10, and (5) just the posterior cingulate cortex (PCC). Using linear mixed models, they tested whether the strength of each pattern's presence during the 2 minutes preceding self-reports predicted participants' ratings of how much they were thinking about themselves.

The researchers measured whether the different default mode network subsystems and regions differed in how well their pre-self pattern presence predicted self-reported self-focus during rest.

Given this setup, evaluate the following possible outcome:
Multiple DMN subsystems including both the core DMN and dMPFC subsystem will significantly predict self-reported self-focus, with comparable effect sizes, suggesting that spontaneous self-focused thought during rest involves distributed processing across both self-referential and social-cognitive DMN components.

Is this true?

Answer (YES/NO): NO